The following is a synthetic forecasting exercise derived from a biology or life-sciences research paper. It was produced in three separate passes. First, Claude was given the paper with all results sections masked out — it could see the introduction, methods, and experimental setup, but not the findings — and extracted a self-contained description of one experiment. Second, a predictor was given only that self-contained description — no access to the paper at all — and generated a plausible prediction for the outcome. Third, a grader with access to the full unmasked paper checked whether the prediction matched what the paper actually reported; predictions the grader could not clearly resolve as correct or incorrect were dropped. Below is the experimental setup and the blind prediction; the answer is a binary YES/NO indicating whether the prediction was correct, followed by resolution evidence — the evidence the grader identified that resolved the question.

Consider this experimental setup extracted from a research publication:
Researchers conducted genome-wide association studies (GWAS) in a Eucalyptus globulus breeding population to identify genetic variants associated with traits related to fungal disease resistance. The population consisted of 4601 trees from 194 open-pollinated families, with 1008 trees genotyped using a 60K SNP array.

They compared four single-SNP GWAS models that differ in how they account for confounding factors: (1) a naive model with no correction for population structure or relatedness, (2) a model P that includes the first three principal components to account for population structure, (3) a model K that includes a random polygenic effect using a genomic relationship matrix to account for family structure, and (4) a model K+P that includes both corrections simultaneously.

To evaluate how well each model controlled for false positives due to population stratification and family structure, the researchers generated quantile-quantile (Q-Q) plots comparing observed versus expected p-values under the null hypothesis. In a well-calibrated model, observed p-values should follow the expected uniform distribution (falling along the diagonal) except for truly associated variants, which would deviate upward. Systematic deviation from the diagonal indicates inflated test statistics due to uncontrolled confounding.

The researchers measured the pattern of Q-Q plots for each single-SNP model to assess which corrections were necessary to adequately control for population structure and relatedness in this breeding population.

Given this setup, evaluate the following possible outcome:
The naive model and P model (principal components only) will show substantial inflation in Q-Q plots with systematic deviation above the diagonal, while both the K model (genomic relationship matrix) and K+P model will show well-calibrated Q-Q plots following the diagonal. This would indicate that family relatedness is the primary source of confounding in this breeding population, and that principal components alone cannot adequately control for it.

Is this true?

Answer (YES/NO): YES